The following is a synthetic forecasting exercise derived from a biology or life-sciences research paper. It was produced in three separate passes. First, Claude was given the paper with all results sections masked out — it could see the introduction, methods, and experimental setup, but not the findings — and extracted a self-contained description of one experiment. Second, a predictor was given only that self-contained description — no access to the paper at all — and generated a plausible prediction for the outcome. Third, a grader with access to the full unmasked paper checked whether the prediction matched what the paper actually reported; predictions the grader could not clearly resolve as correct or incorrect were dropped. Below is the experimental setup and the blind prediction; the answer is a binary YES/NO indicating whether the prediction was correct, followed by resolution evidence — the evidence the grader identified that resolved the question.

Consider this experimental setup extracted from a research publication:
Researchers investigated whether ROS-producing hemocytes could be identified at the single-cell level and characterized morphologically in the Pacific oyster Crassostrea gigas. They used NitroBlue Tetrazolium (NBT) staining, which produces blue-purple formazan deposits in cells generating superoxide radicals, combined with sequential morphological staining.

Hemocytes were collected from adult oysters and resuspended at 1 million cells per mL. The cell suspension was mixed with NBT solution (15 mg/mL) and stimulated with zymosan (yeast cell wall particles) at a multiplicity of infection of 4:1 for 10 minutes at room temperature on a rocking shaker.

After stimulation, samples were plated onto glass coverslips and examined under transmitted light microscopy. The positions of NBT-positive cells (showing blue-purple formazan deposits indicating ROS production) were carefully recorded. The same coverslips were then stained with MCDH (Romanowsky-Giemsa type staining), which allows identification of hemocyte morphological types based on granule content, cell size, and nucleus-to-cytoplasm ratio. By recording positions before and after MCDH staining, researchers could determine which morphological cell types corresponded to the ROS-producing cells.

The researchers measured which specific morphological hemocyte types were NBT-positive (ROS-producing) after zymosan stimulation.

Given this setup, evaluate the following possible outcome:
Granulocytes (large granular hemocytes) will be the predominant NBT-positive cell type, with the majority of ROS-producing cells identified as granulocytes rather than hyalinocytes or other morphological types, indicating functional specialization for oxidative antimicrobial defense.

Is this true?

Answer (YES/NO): NO